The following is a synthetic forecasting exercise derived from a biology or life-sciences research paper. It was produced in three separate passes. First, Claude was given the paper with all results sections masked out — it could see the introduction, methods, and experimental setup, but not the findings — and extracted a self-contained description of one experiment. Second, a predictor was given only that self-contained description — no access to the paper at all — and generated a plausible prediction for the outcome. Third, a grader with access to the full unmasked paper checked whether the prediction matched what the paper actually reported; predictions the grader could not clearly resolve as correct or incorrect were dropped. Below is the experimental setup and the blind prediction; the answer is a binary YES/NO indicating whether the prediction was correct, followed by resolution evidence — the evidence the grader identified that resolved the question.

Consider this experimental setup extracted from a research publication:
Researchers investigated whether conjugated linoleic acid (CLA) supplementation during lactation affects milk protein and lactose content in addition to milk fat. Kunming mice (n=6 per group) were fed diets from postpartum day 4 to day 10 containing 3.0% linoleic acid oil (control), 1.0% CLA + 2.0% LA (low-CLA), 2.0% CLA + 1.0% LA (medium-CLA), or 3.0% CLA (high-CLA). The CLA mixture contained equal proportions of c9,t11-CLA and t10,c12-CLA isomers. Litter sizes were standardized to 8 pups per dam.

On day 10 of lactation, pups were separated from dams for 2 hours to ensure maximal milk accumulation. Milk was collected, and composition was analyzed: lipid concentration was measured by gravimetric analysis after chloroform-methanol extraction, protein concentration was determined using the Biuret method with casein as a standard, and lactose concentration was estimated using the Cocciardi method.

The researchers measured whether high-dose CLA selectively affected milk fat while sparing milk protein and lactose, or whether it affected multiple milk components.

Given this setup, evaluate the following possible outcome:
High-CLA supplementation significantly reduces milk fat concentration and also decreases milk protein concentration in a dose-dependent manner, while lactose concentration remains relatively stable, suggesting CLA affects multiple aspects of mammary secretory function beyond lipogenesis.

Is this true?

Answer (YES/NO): NO